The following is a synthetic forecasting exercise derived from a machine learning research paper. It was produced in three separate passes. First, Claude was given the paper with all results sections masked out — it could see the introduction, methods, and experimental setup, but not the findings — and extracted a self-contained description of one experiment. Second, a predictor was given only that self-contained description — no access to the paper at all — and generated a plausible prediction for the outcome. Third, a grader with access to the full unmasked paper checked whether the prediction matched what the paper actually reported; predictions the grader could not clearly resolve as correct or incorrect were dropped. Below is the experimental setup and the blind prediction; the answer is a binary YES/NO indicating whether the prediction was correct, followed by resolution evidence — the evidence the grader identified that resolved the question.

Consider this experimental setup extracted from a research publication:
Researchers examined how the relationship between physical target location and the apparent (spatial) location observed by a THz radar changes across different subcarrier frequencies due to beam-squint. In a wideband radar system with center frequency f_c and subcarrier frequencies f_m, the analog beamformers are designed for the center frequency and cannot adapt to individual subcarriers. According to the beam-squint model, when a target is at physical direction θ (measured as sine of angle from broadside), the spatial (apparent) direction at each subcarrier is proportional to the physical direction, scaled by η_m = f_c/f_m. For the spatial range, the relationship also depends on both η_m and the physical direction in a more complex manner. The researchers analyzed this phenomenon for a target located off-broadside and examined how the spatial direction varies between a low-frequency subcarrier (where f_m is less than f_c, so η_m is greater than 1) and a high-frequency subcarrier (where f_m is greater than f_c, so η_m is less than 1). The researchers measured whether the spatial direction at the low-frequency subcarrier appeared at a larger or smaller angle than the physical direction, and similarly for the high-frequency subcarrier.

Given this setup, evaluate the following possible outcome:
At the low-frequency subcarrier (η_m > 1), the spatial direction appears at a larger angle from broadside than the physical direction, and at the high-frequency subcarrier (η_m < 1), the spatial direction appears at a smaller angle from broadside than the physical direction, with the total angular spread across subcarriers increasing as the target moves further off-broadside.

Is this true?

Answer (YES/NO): YES